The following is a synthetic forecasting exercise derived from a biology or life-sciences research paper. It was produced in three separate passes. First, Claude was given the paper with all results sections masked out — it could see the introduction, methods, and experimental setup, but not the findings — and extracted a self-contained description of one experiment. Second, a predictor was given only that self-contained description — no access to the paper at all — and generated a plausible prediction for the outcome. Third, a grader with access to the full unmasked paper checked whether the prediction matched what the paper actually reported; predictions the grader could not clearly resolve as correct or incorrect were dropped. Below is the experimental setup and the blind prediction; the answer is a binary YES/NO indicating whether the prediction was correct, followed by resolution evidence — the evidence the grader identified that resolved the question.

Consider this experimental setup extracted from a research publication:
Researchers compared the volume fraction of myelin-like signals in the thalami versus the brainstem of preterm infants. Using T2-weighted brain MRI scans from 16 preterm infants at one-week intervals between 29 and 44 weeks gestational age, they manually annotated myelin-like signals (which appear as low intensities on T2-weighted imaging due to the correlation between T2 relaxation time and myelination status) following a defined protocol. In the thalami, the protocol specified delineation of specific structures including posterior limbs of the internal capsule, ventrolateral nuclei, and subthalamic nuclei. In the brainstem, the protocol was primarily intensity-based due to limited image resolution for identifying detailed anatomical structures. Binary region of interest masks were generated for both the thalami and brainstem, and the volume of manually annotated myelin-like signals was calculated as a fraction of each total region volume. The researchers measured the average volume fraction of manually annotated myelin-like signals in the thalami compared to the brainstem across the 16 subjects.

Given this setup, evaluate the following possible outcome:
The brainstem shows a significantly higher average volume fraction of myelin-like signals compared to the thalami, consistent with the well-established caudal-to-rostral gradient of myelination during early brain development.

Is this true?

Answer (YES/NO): YES